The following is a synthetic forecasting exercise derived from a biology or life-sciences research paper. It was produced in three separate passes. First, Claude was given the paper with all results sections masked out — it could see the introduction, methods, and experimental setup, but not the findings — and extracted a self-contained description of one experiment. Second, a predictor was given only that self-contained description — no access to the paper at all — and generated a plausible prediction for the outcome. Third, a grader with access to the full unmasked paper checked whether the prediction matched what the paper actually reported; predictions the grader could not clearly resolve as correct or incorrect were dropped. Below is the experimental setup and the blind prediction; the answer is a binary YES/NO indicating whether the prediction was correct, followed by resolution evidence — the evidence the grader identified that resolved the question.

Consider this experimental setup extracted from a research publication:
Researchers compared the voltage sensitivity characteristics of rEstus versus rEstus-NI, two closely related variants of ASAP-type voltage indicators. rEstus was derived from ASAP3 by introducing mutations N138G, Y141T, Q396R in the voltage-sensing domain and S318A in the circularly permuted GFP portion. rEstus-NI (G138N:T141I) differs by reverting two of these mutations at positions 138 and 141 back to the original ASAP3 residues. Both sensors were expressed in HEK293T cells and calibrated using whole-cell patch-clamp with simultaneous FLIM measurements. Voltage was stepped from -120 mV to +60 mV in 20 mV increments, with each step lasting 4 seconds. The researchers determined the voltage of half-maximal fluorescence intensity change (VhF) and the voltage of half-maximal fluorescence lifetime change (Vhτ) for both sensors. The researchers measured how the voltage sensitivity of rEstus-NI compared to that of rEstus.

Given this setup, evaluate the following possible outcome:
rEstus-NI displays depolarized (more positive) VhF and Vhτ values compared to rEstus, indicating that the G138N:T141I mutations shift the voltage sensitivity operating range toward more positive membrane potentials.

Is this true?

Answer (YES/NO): NO